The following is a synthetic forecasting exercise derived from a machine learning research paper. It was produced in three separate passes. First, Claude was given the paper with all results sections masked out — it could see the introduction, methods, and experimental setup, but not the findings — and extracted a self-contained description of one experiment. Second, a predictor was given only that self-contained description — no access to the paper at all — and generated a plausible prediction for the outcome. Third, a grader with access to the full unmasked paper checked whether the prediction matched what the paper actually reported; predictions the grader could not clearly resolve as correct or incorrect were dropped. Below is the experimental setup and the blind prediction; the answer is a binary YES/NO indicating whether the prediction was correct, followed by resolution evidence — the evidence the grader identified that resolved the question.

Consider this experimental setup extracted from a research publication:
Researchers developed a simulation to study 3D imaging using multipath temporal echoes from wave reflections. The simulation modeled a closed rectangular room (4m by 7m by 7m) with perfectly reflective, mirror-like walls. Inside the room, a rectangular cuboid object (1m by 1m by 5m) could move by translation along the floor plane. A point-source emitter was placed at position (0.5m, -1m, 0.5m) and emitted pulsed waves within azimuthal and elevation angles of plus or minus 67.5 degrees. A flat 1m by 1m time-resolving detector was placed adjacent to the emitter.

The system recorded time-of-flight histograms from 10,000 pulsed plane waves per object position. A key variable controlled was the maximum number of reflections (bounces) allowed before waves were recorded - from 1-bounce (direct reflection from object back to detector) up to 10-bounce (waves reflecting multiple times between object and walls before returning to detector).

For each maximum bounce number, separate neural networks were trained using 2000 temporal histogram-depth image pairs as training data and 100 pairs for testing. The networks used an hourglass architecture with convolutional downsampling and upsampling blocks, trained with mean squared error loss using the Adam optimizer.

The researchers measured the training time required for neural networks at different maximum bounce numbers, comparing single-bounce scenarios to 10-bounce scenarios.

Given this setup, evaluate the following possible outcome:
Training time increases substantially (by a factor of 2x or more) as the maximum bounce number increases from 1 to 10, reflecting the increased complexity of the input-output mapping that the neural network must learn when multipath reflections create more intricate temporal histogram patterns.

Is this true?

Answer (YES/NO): YES